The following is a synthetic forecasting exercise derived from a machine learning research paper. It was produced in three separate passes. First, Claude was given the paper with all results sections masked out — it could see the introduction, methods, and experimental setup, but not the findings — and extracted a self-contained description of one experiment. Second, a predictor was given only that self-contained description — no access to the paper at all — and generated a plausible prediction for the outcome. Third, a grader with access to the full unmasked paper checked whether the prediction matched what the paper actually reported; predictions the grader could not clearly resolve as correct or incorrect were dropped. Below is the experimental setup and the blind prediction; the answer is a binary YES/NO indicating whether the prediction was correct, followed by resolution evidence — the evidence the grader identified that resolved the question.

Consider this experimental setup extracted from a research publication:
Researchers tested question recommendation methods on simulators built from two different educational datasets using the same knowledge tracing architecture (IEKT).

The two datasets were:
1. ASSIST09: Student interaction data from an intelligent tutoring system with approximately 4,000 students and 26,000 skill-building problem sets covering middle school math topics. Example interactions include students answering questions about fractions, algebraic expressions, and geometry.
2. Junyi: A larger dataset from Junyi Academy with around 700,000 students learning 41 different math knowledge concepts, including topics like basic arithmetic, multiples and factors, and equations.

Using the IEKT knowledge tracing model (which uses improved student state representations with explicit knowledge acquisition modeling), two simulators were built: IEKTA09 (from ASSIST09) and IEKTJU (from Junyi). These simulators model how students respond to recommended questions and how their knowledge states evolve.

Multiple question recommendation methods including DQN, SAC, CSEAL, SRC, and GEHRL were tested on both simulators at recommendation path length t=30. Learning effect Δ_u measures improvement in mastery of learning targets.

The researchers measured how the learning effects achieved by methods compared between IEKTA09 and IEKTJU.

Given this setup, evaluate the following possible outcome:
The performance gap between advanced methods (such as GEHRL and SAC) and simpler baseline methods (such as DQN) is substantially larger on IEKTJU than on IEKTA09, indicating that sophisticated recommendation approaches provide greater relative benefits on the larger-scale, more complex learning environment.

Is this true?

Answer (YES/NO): NO